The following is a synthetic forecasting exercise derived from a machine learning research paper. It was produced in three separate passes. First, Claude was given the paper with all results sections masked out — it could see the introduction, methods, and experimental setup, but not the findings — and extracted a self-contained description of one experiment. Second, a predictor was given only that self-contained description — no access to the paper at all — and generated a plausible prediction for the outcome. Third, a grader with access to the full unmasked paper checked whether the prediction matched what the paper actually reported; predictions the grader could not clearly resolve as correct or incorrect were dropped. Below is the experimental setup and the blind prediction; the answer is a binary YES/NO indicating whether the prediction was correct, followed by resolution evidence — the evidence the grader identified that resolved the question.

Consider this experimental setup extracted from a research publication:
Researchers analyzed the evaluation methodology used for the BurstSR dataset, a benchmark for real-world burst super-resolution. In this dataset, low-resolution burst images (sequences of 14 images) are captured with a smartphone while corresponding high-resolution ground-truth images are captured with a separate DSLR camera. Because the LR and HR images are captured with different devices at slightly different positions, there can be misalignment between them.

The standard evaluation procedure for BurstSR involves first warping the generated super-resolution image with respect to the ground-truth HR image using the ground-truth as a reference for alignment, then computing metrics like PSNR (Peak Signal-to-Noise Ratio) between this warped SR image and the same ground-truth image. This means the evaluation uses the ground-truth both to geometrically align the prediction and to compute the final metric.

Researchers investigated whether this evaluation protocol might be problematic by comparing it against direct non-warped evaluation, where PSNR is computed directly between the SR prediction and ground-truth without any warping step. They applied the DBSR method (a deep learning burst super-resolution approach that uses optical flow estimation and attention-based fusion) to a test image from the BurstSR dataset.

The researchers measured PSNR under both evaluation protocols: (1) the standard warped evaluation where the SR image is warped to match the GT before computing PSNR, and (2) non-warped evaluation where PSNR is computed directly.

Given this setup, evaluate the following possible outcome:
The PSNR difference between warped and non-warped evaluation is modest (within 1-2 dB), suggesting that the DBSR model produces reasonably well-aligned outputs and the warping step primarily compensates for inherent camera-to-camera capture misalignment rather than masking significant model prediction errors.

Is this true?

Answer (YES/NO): NO